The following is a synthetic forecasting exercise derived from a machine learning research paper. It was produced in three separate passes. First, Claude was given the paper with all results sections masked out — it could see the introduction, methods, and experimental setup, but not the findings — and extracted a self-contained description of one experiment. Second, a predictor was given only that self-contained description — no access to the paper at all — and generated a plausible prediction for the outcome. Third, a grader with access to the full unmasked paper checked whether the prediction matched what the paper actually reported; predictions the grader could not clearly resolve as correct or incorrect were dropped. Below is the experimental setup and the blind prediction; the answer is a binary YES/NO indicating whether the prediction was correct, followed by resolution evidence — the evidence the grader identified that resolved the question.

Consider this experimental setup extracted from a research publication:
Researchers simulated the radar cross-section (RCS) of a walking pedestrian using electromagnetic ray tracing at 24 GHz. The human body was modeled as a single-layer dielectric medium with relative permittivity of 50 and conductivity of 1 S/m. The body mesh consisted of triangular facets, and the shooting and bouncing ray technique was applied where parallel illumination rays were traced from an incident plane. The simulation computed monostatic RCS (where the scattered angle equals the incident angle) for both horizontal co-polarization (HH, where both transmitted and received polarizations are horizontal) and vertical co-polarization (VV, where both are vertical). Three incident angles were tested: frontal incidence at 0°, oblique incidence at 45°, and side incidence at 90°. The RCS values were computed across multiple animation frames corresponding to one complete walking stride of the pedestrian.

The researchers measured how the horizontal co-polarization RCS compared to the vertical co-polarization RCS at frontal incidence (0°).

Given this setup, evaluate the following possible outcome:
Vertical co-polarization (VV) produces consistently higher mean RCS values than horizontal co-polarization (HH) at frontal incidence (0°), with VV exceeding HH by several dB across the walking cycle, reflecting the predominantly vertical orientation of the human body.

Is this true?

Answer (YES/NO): NO